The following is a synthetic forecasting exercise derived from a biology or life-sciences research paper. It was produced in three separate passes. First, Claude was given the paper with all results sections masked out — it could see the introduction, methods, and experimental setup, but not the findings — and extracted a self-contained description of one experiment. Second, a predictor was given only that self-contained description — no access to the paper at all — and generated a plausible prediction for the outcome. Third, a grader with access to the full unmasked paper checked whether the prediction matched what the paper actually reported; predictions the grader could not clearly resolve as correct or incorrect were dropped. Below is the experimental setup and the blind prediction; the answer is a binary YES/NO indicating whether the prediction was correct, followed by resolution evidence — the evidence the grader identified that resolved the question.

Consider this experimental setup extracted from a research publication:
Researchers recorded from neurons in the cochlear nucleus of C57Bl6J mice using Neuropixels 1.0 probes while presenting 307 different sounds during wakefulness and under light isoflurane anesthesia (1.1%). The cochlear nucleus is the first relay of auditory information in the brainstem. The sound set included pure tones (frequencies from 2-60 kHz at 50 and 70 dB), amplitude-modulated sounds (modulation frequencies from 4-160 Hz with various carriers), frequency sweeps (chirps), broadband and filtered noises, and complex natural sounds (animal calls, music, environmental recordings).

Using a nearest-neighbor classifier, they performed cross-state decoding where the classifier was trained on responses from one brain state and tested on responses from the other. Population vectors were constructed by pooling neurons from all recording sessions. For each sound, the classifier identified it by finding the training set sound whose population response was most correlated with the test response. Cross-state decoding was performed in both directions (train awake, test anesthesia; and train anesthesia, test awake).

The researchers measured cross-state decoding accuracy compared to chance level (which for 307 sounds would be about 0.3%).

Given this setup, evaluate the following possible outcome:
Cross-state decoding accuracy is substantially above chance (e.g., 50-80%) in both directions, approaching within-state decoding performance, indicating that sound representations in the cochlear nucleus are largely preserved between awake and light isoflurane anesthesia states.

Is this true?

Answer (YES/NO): NO